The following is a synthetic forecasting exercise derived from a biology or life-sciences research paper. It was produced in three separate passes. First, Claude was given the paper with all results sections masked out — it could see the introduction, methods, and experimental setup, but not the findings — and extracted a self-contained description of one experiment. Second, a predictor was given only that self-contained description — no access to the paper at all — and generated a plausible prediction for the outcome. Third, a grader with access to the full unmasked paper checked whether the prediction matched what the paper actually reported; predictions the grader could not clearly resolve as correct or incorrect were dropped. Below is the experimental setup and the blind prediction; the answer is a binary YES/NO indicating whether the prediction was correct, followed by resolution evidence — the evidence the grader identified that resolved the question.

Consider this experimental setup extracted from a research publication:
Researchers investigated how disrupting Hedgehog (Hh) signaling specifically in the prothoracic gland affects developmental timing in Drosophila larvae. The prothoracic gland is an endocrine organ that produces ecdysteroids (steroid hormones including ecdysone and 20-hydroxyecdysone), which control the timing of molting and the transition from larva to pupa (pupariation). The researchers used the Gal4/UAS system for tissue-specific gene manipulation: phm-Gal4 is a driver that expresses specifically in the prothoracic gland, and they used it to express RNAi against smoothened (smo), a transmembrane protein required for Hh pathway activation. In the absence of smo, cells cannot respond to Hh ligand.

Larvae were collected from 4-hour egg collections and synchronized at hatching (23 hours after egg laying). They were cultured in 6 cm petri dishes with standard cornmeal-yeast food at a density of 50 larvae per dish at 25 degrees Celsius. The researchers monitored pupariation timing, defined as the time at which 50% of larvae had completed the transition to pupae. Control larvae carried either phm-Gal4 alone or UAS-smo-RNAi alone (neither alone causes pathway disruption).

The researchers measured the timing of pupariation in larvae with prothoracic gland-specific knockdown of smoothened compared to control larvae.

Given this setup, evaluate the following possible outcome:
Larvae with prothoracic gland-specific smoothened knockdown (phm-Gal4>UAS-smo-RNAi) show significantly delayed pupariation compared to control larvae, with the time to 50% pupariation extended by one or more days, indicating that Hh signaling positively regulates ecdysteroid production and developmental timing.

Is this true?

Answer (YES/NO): NO